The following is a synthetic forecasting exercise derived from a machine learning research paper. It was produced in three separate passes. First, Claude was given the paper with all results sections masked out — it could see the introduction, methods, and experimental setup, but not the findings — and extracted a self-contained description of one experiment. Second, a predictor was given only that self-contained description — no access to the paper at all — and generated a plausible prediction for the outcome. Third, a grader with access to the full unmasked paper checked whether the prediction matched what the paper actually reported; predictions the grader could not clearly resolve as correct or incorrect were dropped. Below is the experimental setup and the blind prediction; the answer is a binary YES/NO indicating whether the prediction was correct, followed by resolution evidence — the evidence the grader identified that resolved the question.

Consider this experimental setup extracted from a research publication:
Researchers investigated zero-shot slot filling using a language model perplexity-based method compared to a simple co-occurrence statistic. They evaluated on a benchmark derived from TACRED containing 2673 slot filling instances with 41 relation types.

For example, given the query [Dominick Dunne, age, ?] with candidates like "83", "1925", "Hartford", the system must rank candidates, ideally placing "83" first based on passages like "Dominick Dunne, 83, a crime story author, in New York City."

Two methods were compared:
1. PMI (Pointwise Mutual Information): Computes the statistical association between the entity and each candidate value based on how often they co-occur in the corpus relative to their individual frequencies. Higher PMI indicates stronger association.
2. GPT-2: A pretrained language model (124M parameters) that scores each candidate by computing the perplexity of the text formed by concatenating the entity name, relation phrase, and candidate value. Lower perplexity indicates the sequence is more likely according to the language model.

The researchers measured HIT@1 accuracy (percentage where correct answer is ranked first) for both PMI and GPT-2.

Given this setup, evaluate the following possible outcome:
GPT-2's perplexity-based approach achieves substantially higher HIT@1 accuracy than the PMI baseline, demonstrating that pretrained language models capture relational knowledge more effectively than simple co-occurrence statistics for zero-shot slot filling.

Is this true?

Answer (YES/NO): NO